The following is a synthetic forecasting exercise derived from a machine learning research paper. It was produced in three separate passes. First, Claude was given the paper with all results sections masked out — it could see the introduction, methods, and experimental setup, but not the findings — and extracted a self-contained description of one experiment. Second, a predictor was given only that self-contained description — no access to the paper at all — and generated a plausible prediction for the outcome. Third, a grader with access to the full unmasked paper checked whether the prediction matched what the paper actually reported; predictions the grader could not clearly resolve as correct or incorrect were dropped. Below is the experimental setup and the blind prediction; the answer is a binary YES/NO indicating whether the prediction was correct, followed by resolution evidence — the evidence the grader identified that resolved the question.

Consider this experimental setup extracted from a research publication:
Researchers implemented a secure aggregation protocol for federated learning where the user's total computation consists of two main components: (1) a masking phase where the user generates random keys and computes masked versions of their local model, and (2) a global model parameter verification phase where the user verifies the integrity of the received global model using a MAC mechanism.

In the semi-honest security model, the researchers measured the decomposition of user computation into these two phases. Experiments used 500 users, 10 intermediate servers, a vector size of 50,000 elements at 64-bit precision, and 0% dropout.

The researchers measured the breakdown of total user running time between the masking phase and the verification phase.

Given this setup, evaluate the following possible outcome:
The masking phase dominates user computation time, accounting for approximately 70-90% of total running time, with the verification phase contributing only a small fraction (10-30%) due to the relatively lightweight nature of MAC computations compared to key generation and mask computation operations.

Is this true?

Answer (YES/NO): NO